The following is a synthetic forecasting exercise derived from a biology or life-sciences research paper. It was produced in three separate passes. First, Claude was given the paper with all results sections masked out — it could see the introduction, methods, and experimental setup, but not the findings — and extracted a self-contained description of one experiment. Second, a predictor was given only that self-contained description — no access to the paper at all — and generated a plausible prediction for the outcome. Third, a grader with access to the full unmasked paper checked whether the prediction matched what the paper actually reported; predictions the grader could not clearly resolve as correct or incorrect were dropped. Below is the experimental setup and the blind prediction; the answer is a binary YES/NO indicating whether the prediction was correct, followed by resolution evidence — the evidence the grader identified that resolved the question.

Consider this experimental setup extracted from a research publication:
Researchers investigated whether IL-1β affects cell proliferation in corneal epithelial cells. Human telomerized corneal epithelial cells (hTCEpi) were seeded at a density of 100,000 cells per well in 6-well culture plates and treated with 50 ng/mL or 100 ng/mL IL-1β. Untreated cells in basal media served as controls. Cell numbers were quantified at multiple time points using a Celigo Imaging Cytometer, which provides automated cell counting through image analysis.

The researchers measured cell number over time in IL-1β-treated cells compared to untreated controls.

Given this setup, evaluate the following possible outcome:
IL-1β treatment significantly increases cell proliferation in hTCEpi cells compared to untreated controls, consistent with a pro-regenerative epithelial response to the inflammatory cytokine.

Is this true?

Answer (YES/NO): NO